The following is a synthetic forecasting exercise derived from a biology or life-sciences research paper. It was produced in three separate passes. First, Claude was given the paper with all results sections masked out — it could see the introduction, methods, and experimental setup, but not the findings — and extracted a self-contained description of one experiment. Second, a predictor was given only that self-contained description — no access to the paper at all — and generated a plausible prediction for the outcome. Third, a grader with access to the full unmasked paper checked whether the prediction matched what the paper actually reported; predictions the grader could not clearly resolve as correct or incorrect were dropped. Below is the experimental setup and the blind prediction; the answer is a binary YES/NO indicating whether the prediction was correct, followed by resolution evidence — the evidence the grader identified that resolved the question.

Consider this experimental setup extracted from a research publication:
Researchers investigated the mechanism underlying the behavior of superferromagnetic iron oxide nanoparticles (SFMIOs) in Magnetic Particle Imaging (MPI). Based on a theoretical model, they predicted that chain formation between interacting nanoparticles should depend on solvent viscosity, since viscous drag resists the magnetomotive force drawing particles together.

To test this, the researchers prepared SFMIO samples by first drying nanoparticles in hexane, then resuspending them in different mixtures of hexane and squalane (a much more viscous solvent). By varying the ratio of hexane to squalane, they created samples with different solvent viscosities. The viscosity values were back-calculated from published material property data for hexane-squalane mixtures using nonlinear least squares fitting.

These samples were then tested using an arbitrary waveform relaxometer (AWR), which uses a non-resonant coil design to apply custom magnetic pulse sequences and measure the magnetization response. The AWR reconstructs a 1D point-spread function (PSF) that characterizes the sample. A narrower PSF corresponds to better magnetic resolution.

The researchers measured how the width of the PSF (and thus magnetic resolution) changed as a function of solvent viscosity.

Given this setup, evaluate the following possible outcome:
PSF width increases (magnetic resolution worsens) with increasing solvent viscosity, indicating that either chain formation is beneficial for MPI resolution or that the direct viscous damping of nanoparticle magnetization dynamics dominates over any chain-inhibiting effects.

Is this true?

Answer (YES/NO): YES